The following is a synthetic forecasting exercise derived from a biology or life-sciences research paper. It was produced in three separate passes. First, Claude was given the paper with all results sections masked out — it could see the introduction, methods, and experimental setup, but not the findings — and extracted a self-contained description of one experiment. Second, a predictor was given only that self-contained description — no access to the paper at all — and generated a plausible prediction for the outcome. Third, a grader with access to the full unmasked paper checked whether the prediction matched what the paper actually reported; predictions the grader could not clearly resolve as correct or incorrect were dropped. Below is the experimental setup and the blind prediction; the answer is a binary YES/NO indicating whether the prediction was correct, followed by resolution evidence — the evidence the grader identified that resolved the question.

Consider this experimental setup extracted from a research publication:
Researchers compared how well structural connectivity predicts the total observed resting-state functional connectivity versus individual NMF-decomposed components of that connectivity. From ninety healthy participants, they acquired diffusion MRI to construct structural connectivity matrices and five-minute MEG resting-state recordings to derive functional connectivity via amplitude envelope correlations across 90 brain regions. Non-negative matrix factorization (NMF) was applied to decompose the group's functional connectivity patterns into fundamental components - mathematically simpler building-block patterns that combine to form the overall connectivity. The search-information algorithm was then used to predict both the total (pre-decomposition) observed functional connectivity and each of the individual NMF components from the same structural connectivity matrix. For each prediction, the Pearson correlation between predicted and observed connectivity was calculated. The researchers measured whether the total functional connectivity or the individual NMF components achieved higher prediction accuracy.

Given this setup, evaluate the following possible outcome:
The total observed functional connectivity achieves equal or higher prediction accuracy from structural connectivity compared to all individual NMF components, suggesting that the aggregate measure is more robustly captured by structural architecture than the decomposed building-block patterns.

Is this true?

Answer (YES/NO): NO